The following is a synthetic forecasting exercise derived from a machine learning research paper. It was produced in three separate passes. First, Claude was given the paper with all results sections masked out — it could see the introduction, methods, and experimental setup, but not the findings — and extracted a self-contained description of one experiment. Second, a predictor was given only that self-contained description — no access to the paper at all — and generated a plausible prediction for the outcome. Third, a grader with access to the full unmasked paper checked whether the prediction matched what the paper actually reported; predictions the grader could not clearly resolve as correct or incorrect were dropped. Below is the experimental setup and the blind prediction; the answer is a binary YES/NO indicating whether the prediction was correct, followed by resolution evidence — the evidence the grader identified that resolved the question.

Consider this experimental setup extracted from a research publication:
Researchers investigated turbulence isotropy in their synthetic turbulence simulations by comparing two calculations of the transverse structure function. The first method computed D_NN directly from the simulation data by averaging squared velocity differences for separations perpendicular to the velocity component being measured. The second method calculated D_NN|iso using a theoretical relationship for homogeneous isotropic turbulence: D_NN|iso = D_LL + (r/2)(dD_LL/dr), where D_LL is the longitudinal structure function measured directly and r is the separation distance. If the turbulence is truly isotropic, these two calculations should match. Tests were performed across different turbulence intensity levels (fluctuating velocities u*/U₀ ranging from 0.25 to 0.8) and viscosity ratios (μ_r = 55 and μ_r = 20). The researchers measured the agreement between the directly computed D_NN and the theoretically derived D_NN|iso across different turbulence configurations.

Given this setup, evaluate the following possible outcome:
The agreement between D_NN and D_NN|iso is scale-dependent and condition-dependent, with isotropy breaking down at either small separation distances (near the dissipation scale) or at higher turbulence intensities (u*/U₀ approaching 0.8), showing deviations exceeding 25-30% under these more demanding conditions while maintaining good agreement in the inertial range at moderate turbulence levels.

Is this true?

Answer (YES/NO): NO